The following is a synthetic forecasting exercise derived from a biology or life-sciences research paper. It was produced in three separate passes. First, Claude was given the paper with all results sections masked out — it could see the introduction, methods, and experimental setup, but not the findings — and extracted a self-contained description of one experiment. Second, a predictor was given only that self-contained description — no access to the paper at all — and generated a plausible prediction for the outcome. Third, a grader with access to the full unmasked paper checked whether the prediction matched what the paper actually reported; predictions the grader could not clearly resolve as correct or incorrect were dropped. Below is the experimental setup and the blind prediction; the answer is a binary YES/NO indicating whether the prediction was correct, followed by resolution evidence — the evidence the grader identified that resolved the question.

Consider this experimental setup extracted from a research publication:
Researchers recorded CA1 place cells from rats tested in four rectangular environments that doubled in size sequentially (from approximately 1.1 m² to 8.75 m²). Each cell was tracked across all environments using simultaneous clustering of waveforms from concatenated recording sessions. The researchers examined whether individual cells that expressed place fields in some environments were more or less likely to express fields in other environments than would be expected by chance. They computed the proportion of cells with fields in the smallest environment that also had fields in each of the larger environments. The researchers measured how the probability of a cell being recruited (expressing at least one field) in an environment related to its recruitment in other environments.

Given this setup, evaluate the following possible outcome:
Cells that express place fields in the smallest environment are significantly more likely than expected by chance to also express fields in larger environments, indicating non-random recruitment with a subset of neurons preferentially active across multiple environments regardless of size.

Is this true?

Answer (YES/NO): YES